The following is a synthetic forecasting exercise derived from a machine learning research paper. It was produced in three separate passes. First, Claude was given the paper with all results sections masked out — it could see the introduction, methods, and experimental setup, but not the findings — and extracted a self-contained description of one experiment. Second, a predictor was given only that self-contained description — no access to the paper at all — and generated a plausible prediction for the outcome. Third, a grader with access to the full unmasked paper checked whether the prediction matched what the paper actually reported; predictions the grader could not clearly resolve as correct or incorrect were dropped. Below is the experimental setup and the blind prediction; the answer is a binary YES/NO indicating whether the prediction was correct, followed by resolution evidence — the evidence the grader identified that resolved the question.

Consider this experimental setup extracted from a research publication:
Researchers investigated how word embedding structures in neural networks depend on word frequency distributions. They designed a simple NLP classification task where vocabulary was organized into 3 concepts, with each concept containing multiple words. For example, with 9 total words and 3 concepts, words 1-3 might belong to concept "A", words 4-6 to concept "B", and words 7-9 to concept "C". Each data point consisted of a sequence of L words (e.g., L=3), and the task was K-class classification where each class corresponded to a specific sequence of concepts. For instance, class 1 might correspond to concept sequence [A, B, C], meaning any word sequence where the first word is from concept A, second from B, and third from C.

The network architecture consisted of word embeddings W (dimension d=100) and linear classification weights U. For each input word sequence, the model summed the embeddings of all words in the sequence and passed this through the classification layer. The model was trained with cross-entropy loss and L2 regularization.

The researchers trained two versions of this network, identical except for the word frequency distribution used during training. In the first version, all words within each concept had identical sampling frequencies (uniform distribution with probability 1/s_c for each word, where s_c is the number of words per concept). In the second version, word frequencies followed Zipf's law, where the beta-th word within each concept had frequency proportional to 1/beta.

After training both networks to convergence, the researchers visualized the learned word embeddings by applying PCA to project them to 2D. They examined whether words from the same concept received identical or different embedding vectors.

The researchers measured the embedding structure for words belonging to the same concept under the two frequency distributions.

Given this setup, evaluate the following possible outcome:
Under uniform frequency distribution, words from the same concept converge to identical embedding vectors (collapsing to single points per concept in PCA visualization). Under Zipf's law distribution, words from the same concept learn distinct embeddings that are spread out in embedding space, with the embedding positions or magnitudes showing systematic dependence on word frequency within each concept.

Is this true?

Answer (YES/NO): YES